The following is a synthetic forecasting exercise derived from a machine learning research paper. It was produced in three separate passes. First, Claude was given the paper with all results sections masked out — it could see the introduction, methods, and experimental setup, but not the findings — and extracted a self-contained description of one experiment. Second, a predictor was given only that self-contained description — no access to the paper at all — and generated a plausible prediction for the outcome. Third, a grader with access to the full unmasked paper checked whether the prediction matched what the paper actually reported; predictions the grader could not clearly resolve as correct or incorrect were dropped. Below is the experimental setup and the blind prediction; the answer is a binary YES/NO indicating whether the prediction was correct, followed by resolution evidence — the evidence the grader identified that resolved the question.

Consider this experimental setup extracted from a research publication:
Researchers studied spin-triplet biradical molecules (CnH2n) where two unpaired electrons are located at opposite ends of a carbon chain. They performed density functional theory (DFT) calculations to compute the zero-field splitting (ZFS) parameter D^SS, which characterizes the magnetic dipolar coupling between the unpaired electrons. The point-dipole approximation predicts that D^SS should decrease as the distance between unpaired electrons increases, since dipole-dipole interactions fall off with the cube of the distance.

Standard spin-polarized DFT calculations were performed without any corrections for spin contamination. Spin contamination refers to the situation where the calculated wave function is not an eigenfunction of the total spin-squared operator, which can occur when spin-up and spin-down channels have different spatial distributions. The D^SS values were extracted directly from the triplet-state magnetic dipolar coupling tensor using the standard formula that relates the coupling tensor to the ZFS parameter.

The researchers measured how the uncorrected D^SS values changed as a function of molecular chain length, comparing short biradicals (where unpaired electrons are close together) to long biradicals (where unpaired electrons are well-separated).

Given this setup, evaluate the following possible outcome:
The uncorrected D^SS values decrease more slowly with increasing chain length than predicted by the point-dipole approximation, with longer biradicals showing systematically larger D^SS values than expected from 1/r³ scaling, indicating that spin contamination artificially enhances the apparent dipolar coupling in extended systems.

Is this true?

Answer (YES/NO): YES